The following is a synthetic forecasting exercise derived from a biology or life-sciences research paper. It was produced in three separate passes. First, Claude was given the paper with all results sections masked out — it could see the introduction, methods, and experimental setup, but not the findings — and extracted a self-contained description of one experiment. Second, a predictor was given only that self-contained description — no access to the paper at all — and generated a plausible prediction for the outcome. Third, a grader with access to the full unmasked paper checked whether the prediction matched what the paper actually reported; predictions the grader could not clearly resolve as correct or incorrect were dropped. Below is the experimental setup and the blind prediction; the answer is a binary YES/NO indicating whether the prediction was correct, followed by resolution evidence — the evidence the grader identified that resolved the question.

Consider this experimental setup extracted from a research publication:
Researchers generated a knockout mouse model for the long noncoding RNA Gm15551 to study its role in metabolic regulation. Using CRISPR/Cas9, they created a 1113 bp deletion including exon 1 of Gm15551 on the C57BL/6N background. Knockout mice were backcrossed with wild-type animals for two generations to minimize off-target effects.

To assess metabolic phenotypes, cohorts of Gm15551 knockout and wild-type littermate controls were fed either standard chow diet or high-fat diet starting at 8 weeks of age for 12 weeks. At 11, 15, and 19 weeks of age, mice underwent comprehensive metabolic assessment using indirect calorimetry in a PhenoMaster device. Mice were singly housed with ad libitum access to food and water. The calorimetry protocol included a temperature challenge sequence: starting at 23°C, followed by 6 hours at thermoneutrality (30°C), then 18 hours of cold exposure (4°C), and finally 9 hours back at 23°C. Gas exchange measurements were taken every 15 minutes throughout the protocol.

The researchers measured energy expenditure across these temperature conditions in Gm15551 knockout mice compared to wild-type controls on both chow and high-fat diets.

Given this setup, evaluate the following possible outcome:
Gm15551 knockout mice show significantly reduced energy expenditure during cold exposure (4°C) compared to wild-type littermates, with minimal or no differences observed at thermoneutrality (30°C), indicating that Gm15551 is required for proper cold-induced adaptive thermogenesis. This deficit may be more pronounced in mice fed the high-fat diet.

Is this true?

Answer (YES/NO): NO